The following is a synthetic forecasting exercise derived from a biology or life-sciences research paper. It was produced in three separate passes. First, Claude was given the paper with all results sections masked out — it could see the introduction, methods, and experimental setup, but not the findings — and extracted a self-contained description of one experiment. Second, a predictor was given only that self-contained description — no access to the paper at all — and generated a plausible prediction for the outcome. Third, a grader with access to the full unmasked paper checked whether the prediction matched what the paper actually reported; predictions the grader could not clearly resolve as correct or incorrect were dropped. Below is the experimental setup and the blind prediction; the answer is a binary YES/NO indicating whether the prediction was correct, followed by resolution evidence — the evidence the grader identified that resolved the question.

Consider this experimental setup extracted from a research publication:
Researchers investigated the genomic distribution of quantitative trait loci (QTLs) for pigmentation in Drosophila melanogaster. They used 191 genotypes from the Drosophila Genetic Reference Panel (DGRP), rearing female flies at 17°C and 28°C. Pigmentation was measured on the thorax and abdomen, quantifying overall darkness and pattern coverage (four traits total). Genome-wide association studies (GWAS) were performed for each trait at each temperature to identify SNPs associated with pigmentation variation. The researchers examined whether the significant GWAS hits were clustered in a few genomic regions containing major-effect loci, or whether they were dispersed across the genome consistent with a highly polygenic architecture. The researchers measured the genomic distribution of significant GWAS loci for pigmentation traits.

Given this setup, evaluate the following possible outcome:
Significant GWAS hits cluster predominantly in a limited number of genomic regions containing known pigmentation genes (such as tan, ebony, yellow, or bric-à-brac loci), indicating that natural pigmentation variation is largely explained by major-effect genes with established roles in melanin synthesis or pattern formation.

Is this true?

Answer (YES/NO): NO